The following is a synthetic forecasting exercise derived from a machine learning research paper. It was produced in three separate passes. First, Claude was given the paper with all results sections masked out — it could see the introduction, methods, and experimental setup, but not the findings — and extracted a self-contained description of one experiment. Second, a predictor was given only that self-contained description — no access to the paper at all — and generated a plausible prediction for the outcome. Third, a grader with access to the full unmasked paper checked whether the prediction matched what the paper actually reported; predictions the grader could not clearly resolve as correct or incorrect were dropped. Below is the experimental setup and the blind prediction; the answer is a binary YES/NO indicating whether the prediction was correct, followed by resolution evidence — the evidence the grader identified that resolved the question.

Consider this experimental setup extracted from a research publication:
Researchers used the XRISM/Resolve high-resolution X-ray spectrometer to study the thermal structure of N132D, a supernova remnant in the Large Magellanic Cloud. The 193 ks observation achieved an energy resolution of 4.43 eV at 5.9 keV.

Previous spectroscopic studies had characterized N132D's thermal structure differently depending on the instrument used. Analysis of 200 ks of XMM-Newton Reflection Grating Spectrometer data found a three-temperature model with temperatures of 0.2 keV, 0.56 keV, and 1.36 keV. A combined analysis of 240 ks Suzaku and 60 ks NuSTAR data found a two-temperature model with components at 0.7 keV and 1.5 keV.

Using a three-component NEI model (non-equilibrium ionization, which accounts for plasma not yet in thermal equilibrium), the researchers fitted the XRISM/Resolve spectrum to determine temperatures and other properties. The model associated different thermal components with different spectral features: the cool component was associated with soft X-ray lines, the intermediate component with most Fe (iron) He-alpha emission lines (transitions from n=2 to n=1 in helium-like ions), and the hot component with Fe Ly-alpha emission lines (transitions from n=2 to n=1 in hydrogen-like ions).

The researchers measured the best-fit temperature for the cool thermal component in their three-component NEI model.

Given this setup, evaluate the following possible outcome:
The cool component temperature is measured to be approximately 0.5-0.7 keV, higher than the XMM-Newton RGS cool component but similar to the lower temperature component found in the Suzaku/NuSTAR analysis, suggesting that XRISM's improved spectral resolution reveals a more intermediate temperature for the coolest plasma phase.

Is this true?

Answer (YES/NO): NO